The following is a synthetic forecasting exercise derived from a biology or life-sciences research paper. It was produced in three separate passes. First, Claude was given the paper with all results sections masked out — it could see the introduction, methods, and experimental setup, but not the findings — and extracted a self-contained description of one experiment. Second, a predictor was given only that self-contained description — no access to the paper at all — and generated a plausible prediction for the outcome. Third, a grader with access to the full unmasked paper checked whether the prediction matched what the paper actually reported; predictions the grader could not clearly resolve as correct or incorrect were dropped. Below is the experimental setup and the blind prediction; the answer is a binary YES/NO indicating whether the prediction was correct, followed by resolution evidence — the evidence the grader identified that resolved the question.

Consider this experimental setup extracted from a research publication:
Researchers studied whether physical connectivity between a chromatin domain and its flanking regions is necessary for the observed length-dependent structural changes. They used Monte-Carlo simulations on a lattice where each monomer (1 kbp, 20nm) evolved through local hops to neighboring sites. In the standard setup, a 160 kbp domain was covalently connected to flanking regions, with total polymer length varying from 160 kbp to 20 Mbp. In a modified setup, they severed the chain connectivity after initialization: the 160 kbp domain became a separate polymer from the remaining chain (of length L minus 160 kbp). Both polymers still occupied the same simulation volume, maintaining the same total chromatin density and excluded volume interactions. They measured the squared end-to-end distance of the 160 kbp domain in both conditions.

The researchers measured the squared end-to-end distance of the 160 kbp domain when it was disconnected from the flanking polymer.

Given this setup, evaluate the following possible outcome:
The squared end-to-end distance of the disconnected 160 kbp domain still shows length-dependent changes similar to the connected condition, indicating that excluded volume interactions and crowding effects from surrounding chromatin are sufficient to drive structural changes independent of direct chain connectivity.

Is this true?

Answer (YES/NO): NO